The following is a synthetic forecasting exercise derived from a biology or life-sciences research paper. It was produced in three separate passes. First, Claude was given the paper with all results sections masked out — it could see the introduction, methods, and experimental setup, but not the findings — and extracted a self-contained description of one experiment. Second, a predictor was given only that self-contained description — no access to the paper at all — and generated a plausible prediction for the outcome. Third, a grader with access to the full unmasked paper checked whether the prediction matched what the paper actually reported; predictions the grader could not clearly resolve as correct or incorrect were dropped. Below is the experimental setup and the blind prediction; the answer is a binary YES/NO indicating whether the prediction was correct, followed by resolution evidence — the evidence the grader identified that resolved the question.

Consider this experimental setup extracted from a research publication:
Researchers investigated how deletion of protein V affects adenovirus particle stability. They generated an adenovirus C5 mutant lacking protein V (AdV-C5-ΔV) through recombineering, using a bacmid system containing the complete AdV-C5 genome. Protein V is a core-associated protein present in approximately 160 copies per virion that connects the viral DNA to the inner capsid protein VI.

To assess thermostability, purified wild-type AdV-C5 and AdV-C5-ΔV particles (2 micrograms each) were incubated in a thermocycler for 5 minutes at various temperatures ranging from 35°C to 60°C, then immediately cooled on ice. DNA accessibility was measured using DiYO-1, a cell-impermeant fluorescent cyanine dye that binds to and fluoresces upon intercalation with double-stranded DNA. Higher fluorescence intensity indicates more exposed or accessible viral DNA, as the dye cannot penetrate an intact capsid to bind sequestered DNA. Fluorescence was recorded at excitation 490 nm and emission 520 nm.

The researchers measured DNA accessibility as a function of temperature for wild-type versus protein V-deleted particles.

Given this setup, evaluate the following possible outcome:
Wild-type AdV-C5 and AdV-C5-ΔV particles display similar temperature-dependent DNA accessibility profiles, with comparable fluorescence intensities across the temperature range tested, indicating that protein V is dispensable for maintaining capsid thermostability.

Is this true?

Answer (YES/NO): NO